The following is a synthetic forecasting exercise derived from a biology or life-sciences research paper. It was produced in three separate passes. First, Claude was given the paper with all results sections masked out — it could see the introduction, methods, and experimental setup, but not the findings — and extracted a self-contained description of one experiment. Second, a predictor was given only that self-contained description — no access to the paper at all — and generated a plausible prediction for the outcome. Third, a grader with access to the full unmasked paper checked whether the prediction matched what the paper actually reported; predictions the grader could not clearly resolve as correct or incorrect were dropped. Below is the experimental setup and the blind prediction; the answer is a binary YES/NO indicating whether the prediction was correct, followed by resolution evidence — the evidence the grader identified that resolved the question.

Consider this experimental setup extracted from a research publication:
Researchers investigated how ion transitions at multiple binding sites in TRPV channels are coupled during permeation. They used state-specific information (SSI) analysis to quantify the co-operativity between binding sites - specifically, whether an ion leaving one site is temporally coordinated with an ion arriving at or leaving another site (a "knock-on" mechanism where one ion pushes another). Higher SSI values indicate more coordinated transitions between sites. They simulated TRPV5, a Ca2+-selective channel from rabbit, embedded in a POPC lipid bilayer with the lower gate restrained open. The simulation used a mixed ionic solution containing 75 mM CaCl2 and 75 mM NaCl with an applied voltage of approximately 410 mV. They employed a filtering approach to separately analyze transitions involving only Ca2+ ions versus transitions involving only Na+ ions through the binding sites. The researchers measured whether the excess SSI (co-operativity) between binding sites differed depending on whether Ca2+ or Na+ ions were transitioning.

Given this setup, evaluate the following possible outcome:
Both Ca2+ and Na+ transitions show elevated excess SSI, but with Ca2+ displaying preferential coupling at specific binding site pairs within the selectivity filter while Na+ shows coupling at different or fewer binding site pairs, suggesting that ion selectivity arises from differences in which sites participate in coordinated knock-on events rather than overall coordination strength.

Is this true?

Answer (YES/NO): NO